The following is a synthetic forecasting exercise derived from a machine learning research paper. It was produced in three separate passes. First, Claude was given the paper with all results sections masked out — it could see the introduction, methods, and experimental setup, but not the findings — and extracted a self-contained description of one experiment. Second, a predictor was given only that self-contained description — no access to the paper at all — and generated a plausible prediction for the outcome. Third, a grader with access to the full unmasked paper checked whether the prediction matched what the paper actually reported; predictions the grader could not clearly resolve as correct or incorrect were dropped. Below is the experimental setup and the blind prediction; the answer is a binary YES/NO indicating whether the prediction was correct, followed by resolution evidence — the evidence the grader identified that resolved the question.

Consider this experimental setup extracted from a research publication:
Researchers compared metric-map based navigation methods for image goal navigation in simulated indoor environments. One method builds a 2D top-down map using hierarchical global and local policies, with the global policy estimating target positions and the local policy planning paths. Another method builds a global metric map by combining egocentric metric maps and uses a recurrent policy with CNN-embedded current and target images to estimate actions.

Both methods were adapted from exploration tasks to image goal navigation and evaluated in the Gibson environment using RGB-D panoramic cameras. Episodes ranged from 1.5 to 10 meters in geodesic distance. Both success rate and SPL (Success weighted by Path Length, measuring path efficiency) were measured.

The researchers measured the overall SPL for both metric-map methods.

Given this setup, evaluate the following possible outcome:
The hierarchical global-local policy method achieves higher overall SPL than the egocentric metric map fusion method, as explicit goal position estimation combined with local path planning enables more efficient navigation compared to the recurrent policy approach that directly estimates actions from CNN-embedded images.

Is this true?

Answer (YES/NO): NO